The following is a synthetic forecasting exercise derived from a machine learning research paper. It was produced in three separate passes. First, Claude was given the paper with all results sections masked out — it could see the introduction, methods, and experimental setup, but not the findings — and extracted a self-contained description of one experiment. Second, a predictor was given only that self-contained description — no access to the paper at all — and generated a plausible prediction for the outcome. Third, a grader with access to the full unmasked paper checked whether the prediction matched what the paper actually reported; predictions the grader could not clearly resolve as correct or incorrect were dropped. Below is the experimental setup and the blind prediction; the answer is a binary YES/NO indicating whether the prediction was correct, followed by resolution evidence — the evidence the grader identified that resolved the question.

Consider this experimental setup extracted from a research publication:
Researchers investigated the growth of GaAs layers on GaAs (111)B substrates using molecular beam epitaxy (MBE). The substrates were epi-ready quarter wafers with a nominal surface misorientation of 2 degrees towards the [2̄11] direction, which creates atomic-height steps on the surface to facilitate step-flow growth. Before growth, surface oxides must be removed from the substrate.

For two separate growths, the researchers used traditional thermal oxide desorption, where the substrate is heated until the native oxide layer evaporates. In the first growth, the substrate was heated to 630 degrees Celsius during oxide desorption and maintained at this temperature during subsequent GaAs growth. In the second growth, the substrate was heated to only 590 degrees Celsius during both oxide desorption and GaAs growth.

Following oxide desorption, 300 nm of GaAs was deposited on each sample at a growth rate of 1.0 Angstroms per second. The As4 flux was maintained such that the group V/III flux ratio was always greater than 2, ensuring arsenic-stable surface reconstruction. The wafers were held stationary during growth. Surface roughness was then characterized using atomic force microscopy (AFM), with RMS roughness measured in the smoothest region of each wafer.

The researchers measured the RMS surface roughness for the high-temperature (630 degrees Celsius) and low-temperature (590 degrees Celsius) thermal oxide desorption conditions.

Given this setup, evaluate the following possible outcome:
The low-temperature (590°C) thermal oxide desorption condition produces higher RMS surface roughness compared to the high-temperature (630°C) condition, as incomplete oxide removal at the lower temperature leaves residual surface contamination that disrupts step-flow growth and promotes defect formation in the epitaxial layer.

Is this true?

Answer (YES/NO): NO